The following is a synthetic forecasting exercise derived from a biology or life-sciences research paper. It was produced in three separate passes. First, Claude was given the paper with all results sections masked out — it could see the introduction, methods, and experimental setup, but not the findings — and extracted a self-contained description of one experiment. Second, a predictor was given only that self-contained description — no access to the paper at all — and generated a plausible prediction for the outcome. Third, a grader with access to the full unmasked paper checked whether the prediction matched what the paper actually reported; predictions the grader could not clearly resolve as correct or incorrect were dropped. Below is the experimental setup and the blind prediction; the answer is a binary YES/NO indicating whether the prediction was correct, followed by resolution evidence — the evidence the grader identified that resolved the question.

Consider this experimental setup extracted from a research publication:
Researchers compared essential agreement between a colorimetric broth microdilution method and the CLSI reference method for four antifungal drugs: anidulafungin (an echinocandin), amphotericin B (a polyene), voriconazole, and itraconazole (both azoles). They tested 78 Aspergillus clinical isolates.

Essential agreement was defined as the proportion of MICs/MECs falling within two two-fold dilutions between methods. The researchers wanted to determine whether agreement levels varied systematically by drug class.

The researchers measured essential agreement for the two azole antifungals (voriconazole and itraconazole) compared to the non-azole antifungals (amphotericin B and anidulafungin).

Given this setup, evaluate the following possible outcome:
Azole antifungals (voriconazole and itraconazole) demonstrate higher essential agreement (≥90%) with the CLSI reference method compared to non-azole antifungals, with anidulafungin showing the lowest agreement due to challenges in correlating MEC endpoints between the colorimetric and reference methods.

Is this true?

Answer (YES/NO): NO